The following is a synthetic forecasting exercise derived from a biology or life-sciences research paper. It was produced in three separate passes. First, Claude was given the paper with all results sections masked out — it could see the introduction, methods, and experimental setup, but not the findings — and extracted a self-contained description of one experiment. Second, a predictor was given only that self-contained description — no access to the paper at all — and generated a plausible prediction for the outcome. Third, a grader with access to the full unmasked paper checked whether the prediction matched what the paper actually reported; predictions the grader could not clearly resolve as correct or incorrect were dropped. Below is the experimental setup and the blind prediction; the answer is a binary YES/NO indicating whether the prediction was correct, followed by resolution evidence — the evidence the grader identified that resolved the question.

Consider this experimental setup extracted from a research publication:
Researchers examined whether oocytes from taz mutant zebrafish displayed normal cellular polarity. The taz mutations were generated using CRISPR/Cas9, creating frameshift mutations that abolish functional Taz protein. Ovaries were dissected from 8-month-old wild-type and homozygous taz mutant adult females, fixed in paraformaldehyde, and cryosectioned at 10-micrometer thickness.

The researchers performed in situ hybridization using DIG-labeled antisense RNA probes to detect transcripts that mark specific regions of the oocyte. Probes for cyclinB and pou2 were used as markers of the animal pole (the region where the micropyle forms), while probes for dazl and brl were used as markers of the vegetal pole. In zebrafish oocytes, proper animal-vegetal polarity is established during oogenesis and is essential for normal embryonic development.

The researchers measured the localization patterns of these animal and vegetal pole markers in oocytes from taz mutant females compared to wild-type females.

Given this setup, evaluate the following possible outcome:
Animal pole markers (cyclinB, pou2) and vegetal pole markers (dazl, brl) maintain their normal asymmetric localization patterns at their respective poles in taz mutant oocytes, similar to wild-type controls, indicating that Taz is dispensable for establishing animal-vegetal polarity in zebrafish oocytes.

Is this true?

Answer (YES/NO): YES